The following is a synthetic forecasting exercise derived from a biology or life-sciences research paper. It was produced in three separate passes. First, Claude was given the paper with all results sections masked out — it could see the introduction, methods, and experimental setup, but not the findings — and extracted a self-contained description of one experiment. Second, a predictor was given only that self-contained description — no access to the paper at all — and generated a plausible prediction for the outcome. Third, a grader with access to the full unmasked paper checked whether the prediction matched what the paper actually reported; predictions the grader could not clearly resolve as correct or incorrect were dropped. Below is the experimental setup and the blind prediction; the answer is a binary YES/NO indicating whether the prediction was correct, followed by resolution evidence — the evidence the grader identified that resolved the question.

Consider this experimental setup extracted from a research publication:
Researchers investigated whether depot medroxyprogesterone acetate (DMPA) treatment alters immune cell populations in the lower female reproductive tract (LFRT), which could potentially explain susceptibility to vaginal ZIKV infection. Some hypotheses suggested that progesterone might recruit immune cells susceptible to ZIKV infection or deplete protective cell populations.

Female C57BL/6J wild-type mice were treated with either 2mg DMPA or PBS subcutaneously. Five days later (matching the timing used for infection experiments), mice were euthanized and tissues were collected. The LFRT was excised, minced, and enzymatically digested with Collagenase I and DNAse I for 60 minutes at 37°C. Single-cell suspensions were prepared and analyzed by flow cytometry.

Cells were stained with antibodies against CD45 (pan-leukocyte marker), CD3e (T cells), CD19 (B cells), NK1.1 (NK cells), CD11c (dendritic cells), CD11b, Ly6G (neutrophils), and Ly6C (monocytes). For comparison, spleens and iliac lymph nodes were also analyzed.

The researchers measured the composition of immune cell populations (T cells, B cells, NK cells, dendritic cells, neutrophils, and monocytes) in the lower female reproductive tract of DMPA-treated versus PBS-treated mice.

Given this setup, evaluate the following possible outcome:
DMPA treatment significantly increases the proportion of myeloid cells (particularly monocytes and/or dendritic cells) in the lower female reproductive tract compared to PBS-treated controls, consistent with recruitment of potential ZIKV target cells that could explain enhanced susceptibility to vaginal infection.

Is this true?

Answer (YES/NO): NO